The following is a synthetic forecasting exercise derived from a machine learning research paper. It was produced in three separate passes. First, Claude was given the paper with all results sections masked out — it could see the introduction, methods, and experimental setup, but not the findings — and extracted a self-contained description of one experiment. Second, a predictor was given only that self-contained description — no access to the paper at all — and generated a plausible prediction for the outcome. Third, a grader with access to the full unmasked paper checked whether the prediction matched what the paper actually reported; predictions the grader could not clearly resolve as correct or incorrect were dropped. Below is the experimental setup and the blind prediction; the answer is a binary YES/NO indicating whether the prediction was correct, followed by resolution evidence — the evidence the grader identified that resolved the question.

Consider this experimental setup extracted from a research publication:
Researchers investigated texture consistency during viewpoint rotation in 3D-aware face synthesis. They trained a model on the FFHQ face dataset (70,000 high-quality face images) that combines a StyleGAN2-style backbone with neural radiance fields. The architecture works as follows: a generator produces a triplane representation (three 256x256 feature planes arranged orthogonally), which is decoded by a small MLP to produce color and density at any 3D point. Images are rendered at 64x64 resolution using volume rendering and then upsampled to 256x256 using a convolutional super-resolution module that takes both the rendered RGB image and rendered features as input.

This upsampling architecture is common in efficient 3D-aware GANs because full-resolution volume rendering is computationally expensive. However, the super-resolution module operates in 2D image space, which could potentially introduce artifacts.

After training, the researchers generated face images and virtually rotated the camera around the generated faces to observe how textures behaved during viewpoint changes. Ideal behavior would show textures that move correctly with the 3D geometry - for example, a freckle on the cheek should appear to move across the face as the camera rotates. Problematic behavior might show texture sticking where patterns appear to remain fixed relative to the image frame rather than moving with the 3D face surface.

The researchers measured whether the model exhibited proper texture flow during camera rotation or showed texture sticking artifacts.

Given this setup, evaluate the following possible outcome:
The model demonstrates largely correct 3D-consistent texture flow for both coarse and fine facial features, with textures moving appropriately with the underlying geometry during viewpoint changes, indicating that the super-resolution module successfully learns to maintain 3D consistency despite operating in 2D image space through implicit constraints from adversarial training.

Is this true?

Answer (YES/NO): NO